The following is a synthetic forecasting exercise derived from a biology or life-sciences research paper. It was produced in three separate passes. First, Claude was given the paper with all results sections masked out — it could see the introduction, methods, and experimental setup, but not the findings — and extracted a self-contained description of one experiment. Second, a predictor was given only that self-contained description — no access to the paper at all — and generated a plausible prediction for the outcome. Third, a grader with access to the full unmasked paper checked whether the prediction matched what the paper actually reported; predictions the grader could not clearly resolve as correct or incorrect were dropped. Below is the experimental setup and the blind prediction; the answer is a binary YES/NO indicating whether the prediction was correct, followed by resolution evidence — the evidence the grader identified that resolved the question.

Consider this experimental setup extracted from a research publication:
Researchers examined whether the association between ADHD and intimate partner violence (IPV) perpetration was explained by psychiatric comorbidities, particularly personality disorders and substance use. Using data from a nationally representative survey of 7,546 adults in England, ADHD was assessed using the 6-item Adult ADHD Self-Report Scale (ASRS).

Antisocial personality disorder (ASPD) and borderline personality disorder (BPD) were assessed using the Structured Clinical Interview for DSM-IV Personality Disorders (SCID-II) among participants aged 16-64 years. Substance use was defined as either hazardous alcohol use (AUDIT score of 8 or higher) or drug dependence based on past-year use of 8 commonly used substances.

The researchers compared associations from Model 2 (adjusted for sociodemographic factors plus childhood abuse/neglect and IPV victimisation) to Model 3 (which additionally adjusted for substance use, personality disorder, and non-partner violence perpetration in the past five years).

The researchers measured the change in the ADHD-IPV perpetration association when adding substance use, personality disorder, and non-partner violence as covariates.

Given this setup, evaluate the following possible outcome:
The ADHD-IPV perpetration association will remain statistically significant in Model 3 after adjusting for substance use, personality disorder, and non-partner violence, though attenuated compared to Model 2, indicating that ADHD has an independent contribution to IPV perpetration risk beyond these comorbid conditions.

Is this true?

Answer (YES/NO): NO